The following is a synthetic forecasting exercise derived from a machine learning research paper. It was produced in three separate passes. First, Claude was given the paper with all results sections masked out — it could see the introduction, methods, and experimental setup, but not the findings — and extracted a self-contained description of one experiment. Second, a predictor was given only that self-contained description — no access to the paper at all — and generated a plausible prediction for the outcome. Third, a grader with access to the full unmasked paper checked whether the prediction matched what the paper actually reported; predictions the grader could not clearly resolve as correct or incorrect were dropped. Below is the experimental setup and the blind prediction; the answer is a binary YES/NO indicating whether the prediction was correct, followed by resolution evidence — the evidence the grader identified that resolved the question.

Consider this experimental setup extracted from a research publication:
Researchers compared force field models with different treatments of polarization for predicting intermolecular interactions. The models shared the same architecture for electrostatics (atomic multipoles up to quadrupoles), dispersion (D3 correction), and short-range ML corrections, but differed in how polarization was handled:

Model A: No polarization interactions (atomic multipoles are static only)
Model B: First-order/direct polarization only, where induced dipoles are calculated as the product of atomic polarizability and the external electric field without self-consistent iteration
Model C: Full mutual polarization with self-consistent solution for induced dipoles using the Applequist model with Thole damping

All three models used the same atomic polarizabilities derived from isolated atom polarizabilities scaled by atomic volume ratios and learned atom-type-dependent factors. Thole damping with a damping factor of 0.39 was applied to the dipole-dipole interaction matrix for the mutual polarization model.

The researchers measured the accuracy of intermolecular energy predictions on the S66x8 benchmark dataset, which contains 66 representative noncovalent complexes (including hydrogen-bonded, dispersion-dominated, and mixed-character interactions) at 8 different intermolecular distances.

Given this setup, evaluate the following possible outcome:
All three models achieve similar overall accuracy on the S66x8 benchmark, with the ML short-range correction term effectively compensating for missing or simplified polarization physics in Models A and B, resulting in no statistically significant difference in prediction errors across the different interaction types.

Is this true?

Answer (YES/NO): NO